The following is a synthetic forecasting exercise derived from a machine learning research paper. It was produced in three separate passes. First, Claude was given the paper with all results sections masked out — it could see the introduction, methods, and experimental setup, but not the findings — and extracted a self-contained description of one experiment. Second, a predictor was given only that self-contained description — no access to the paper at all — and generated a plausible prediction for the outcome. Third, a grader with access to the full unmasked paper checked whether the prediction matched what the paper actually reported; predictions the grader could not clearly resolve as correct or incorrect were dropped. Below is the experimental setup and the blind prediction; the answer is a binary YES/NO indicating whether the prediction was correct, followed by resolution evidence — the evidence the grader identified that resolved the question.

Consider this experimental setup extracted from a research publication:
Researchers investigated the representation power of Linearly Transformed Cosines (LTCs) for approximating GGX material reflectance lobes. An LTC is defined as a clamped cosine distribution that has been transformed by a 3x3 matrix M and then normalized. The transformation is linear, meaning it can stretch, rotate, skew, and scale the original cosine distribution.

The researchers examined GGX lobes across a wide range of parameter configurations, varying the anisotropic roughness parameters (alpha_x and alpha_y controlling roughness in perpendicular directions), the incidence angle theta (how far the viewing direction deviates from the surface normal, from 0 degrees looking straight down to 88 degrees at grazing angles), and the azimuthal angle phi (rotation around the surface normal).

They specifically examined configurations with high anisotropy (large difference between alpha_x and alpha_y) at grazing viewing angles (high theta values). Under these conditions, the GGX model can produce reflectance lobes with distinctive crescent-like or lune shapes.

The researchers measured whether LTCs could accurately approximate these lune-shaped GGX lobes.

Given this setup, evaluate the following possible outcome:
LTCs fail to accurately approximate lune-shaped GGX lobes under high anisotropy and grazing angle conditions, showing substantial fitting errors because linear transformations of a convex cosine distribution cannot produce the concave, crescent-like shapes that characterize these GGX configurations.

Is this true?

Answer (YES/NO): YES